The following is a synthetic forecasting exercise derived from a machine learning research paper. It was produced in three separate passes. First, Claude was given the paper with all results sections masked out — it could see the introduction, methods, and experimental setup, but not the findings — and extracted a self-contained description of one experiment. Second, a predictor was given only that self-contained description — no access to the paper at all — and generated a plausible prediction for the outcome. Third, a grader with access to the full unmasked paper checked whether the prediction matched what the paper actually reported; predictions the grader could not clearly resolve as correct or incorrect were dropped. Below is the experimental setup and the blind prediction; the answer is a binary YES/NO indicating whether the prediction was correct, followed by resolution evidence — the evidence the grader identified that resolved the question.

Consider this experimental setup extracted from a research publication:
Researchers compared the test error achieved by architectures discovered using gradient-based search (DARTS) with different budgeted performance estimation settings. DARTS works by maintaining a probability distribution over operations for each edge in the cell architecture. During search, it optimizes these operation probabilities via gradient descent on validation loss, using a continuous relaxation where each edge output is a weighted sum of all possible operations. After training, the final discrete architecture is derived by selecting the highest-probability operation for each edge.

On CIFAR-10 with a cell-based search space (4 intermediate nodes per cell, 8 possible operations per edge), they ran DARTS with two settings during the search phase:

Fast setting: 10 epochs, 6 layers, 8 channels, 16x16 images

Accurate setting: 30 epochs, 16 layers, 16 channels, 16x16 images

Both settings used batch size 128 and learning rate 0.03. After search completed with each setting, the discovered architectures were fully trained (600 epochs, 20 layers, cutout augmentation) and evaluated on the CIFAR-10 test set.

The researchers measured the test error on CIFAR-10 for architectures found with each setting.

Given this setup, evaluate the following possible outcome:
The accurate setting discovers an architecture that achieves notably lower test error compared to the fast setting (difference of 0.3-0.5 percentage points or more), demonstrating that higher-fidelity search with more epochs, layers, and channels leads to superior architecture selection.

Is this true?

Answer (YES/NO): NO